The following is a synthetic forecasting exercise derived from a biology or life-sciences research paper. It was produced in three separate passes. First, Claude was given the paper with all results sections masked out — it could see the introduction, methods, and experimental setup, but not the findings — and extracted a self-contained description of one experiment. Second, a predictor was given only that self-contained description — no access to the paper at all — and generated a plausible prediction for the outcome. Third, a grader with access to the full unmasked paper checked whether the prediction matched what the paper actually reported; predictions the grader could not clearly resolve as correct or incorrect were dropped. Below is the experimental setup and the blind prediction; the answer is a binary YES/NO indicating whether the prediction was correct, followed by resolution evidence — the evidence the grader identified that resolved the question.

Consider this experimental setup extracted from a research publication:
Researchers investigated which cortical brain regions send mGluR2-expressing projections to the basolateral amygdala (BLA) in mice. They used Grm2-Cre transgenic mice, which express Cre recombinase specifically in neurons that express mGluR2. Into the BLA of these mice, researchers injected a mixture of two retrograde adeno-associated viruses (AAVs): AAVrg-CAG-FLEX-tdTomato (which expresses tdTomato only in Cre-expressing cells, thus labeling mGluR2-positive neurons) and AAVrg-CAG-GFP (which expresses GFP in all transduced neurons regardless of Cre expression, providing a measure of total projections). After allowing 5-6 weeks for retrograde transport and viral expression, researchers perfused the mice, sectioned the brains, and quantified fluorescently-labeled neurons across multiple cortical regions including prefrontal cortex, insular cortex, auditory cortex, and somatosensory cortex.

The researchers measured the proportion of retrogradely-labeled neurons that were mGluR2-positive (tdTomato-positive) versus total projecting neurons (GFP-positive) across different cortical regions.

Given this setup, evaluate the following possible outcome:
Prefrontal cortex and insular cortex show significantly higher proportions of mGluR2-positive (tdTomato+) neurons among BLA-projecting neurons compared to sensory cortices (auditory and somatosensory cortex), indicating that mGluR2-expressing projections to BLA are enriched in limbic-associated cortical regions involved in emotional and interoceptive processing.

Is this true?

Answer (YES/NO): YES